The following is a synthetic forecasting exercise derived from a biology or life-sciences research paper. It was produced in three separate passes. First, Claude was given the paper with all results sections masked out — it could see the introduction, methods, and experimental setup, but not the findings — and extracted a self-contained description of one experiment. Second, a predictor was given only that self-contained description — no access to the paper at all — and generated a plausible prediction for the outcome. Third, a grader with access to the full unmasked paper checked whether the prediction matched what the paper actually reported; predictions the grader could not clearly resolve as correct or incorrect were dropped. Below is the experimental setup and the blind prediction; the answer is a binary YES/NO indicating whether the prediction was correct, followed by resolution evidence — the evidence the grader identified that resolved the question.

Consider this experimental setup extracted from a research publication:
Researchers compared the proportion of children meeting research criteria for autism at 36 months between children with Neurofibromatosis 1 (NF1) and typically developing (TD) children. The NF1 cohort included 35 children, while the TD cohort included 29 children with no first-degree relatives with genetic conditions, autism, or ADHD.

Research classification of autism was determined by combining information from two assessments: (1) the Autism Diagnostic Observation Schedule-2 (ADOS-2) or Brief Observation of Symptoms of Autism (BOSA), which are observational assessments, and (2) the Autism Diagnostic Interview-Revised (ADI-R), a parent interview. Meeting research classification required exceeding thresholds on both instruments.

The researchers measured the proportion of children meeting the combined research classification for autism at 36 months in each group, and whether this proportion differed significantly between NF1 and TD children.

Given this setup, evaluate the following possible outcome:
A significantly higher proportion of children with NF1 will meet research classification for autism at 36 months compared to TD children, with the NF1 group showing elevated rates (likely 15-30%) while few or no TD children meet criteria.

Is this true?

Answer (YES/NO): NO